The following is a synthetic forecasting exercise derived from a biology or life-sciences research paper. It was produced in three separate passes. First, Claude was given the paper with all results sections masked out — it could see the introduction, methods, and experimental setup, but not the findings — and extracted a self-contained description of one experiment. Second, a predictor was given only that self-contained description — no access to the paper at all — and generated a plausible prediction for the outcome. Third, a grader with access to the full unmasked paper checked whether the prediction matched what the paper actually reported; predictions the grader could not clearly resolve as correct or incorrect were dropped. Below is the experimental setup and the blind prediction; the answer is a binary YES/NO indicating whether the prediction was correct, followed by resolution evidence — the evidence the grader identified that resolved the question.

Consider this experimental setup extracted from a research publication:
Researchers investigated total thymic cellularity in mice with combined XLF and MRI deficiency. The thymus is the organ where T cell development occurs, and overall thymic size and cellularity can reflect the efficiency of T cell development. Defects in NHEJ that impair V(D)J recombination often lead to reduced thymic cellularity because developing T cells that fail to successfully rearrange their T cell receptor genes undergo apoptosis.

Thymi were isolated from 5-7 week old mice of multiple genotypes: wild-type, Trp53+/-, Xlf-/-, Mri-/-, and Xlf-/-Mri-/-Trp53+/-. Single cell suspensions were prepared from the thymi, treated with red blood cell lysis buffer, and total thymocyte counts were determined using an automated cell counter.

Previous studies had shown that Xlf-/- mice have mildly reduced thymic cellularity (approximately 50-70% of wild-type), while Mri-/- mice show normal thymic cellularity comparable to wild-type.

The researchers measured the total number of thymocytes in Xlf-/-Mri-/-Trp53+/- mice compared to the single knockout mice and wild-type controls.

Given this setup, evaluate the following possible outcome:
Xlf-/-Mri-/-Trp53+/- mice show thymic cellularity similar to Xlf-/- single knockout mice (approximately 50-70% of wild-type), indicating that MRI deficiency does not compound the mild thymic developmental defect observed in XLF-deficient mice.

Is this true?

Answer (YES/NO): NO